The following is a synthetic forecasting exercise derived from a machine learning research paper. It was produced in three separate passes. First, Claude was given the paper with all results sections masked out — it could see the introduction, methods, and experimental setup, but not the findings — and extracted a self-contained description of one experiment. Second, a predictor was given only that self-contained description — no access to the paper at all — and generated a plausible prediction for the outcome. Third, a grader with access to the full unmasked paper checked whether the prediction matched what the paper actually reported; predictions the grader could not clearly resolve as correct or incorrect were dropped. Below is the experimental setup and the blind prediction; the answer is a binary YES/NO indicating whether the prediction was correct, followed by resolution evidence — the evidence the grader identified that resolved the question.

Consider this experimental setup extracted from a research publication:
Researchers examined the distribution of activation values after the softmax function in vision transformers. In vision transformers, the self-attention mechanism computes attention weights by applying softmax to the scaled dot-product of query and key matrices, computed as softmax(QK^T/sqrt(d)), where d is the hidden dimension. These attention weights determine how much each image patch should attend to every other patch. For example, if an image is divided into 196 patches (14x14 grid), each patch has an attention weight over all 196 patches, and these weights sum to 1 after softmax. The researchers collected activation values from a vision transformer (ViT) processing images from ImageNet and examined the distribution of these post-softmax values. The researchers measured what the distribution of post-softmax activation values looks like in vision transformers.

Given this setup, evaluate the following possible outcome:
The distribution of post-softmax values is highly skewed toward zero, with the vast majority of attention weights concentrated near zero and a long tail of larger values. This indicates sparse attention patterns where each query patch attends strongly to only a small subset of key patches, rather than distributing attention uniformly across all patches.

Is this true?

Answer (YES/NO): YES